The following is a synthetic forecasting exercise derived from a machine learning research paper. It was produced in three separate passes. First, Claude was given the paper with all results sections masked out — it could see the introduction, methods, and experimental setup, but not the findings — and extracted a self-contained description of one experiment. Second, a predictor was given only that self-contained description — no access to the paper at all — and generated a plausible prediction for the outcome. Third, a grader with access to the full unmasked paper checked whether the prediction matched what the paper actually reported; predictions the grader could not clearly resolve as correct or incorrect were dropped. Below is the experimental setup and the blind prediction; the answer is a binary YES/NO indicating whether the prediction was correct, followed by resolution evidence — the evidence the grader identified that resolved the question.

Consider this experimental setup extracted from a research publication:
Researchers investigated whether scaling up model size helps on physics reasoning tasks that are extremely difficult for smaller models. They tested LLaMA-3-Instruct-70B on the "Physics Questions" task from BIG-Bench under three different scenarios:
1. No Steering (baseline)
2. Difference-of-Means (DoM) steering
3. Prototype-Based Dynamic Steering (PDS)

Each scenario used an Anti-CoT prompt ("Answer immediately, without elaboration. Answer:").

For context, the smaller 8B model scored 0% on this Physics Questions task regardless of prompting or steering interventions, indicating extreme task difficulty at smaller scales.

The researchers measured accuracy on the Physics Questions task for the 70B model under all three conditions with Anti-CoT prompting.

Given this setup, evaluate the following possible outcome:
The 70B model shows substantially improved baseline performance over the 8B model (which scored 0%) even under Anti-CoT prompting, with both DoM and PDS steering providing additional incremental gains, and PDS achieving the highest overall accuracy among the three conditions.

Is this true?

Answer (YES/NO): NO